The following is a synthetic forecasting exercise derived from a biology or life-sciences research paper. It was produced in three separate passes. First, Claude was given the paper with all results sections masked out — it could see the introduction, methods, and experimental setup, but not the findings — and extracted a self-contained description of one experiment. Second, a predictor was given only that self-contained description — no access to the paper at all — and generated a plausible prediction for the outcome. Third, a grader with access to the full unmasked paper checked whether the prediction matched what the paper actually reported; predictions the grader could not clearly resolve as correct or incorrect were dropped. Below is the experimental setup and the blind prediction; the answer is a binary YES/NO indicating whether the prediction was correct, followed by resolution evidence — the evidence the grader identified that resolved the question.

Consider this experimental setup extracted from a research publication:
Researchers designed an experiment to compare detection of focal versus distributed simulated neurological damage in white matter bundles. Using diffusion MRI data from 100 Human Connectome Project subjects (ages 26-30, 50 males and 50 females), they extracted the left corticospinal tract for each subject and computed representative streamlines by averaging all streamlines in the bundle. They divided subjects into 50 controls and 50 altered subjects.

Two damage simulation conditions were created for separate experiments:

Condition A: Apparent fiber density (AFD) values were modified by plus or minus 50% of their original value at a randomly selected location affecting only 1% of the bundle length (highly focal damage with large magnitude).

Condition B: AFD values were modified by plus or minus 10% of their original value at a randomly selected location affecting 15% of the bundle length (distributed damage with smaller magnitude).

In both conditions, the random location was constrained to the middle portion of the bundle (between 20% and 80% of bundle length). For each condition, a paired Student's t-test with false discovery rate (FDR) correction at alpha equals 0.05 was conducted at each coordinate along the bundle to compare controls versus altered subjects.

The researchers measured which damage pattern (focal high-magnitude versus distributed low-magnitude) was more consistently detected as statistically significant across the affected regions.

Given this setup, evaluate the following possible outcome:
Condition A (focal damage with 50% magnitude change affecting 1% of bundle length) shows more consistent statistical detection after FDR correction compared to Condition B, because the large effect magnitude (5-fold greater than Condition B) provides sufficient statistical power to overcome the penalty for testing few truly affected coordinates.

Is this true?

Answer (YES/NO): NO